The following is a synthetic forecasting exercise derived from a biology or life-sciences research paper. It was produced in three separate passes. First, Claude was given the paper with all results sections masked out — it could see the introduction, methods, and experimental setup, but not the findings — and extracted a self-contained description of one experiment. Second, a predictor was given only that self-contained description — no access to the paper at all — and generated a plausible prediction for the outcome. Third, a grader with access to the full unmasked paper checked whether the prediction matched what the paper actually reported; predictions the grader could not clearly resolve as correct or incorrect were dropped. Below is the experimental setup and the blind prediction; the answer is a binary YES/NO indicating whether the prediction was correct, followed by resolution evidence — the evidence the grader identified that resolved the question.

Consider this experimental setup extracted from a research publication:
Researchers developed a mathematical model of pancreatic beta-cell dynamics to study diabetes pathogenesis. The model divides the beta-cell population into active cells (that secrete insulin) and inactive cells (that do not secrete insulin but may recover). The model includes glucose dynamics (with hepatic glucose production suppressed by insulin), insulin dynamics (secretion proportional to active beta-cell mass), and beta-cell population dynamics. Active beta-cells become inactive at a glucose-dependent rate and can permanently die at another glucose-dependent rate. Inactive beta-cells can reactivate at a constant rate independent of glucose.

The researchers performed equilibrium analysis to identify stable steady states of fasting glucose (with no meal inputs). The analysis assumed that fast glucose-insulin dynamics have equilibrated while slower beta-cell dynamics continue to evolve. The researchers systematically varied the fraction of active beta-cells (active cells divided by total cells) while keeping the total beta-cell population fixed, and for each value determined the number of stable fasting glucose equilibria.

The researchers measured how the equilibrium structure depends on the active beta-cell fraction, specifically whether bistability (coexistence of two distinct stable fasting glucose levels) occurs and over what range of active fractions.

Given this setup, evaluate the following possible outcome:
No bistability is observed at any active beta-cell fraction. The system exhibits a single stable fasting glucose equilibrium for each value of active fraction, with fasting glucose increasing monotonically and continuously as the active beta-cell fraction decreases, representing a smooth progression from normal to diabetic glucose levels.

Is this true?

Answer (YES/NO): NO